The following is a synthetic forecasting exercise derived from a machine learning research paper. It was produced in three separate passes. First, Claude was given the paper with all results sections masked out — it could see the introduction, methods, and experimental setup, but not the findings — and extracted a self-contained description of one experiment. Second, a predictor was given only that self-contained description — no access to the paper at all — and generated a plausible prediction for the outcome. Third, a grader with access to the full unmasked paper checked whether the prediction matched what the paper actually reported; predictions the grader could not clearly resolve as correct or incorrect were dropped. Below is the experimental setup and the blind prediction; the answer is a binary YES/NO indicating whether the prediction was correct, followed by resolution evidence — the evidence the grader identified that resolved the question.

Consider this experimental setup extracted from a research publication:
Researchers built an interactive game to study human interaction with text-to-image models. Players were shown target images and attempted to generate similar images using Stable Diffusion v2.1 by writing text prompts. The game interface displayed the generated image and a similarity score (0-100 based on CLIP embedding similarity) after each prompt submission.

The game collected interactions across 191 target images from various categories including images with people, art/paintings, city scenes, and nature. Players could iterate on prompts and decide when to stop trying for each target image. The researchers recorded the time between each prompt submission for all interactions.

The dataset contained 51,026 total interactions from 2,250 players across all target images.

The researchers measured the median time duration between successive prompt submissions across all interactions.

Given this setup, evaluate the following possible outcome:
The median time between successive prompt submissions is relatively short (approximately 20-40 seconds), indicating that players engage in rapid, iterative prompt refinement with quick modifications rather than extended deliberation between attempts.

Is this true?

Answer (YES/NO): NO